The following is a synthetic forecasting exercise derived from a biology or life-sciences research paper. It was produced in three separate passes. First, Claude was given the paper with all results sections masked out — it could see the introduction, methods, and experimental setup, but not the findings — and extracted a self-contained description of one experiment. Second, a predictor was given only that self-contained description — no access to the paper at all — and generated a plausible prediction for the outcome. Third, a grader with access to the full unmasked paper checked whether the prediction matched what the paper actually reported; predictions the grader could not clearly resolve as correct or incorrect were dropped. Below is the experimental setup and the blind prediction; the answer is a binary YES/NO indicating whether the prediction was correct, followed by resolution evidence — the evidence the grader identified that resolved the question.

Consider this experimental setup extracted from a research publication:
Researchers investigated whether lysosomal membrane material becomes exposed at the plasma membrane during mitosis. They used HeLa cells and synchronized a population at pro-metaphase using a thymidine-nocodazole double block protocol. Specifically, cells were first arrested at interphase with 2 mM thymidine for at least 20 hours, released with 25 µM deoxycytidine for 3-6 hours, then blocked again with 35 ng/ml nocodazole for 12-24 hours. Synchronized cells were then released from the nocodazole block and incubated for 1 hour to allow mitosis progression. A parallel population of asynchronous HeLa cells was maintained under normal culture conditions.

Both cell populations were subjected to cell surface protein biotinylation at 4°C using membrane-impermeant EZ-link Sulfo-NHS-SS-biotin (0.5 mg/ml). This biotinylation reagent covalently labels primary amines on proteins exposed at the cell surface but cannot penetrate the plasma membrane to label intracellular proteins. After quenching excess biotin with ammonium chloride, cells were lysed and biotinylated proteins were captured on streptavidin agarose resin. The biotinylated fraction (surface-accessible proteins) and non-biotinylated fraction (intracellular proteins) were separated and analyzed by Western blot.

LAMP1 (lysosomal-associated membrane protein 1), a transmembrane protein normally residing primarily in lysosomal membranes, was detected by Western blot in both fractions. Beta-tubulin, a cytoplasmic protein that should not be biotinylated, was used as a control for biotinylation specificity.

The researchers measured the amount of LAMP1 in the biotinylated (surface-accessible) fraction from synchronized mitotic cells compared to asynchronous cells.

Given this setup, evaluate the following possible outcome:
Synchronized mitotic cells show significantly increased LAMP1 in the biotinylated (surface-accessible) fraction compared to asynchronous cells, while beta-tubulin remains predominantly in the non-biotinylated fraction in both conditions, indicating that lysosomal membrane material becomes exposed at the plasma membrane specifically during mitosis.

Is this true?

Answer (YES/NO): YES